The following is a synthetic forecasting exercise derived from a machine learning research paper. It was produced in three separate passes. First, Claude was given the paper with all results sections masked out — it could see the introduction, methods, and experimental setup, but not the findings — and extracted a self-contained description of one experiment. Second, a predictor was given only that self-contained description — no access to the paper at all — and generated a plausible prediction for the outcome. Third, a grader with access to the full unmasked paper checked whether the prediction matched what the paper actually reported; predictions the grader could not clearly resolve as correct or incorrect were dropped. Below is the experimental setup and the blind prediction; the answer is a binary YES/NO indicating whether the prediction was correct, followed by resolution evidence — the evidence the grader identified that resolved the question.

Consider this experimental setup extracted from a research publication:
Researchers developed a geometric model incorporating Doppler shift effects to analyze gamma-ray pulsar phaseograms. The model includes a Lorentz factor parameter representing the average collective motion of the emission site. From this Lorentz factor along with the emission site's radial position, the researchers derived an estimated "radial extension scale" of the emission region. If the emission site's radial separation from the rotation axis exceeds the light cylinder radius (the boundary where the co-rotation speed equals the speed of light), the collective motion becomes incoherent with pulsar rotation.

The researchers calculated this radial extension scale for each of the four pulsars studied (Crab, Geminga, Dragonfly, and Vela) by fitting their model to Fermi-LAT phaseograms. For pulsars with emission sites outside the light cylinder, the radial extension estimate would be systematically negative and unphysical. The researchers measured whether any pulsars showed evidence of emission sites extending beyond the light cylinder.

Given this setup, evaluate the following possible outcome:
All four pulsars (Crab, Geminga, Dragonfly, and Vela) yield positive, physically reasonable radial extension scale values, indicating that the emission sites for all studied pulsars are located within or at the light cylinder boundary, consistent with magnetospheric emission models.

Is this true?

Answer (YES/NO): NO